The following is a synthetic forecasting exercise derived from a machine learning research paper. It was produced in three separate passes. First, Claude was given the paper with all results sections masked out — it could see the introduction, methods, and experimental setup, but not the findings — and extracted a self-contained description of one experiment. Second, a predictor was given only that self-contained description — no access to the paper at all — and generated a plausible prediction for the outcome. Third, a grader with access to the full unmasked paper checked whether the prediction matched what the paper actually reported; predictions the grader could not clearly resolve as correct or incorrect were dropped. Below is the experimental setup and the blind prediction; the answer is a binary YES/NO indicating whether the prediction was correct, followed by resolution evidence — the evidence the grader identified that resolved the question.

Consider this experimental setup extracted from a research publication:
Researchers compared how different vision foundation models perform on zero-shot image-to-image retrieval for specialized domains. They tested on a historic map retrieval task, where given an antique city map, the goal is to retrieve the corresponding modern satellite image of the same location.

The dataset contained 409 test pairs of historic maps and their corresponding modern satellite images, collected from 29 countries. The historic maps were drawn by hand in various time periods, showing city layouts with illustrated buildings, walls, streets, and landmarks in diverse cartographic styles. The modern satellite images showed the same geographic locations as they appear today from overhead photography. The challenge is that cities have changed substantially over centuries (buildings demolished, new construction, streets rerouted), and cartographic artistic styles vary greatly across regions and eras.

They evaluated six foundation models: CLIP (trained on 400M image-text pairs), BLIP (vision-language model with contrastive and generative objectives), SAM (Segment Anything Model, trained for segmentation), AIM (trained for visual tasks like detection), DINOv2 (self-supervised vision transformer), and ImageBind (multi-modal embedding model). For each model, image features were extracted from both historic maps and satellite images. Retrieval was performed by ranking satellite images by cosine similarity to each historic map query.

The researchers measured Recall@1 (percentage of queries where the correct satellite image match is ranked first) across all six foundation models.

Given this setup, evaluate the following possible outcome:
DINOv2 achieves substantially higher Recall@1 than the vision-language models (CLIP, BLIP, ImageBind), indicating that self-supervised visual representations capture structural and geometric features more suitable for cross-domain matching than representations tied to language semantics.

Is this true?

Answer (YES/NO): NO